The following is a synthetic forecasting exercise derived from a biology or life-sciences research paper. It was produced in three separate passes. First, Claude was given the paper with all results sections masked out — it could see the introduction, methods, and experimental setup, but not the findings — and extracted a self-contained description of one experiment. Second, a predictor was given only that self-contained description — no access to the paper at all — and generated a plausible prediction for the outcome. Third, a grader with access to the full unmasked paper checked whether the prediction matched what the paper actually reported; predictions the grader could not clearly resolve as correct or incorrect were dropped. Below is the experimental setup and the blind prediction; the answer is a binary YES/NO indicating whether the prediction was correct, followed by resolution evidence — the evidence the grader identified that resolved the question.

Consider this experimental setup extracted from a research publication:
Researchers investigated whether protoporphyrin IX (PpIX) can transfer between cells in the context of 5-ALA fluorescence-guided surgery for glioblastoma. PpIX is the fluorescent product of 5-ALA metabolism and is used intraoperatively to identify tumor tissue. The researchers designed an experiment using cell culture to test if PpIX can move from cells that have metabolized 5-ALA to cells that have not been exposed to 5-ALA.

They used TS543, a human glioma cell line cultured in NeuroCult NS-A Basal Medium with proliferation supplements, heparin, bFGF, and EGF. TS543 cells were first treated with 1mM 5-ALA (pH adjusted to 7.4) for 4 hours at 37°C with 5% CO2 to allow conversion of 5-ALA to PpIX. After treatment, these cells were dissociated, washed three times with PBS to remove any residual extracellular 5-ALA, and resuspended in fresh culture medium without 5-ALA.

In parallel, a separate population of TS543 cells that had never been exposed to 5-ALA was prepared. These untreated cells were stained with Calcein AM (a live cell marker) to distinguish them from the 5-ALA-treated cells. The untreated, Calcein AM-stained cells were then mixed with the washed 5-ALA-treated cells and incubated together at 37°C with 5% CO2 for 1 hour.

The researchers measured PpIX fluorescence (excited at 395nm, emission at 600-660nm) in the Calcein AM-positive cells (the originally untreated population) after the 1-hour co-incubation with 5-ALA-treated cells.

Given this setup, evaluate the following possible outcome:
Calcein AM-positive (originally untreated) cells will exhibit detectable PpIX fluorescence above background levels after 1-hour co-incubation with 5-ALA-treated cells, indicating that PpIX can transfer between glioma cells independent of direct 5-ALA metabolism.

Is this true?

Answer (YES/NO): YES